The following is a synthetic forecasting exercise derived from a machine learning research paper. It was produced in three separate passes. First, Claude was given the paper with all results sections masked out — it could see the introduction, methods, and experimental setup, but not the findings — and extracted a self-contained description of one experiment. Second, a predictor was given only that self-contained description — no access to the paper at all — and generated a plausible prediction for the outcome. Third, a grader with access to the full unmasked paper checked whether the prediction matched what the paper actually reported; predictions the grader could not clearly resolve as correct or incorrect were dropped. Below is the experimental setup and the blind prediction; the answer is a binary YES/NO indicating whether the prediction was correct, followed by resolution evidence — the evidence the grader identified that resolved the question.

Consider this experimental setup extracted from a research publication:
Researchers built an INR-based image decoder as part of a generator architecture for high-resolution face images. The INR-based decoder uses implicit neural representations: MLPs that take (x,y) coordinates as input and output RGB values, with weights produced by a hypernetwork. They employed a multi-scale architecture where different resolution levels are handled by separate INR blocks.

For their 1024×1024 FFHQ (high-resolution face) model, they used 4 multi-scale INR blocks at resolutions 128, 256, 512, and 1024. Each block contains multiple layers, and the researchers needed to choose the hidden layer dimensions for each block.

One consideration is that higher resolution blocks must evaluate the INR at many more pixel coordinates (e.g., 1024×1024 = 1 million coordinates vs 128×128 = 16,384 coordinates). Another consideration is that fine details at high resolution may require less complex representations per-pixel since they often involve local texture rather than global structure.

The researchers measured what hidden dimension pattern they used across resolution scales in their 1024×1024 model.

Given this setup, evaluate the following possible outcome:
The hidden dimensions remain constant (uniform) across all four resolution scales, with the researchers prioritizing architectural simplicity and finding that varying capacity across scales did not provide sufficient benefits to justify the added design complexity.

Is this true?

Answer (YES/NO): NO